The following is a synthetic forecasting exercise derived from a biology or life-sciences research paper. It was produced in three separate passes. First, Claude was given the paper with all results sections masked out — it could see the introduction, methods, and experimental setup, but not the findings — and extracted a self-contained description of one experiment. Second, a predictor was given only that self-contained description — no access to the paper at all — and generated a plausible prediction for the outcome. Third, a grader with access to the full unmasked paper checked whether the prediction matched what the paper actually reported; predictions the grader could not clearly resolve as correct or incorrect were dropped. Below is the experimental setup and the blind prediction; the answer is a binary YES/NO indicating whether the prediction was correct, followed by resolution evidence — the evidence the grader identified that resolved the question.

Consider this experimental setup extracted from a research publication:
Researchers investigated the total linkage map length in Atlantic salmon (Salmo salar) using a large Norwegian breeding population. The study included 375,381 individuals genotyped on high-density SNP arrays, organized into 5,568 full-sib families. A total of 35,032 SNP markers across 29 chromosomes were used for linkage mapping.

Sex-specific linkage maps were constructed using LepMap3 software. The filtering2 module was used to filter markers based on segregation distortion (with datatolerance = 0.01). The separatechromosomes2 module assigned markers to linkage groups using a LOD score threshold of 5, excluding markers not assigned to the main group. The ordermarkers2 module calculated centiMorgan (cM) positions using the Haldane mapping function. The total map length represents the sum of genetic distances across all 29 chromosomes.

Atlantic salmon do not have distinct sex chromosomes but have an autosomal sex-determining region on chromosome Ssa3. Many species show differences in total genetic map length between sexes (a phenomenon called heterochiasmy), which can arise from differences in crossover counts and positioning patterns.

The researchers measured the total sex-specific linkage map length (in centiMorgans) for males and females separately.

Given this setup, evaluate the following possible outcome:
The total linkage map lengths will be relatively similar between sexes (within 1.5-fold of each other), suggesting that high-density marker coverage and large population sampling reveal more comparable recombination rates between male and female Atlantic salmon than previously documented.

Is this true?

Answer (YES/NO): YES